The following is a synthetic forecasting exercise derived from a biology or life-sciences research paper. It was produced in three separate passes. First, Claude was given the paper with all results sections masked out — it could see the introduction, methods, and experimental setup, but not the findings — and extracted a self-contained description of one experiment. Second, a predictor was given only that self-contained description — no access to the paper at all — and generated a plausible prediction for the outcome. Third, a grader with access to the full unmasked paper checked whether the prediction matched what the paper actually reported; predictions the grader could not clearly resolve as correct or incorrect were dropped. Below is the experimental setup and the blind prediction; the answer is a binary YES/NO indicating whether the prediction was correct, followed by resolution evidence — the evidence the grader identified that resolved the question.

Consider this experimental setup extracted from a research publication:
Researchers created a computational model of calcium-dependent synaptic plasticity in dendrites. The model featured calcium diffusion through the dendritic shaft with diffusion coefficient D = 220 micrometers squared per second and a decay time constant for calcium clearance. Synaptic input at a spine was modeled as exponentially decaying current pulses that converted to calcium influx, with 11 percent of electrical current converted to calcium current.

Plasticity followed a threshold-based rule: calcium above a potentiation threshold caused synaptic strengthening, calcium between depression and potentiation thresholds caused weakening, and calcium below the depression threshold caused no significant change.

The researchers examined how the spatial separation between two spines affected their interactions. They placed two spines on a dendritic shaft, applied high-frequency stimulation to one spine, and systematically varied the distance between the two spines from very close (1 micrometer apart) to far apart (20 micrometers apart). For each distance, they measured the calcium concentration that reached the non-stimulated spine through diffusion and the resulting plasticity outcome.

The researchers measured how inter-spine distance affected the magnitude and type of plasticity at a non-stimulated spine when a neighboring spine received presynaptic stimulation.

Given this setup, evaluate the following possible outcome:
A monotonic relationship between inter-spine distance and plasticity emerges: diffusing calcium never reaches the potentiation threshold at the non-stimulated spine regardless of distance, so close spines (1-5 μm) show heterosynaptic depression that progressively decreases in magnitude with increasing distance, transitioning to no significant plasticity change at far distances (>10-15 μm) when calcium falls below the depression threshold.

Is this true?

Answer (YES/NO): NO